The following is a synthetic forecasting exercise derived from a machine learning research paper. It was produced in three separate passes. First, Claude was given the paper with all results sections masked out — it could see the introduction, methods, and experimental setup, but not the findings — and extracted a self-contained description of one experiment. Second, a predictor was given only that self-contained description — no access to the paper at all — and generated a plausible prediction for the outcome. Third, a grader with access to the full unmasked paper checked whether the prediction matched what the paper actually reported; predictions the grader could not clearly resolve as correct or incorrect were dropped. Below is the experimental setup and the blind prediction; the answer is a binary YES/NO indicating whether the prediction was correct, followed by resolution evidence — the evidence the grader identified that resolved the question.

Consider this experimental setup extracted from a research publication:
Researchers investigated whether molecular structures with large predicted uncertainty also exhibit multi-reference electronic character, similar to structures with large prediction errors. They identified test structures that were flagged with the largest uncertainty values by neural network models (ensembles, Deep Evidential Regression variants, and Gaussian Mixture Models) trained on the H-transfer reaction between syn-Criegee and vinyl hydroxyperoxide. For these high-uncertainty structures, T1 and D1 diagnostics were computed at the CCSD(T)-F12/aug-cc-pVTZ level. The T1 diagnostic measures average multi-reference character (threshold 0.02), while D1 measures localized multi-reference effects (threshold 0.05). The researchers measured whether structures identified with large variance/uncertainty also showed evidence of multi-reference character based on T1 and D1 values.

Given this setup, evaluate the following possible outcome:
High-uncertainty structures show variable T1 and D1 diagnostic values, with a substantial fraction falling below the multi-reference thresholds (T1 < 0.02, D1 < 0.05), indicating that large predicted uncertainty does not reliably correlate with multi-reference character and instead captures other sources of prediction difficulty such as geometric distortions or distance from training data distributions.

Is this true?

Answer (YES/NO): NO